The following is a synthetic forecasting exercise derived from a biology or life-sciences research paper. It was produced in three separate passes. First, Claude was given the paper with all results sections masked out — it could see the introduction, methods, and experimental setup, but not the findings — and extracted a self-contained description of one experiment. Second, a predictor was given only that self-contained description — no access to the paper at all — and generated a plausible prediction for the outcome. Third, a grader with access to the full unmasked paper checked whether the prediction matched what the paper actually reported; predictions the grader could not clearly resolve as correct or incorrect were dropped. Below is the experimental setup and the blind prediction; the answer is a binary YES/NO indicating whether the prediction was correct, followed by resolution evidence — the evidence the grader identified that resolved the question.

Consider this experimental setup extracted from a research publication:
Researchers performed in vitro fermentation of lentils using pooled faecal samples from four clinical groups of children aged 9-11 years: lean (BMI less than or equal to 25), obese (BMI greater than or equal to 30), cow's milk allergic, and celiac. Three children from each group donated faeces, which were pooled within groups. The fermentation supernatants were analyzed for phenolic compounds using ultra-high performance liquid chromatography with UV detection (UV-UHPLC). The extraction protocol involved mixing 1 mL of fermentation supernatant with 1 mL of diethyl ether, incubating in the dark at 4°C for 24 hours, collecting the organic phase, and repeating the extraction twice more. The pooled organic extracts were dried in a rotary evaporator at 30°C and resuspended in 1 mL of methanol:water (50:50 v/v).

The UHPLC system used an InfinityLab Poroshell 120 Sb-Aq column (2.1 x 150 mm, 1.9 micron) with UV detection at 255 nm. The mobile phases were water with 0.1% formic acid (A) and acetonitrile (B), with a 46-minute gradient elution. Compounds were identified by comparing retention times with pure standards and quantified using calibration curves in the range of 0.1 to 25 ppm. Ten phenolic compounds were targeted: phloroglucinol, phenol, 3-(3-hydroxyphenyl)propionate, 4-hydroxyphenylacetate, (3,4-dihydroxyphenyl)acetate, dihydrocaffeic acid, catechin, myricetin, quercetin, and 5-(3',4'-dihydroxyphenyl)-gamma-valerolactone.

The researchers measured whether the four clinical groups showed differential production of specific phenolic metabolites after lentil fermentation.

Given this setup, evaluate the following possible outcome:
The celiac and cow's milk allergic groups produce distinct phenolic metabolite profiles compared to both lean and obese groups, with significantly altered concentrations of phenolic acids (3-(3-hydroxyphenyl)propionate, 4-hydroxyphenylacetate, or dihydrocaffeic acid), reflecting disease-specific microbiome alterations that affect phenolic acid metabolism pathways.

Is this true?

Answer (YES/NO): NO